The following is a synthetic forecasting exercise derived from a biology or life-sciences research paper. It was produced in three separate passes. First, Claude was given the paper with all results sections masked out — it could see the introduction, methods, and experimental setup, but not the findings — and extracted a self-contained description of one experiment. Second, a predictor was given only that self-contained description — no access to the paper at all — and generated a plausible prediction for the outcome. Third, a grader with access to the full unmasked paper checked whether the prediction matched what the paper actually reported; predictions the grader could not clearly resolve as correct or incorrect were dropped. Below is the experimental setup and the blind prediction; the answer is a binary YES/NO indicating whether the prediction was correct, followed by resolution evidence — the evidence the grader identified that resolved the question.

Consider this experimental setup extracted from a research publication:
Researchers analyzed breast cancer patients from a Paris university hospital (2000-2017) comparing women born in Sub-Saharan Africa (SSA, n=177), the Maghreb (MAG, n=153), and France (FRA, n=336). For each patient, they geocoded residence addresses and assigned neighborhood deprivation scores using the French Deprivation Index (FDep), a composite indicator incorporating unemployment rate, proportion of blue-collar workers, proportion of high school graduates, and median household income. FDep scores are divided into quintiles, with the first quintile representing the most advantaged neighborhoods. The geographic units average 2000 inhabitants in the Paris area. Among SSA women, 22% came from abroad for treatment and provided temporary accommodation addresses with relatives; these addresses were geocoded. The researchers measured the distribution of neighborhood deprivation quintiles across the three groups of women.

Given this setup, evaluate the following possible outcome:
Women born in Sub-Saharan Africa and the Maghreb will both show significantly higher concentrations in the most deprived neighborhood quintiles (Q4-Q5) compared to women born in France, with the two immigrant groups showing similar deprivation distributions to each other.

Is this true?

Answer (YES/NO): YES